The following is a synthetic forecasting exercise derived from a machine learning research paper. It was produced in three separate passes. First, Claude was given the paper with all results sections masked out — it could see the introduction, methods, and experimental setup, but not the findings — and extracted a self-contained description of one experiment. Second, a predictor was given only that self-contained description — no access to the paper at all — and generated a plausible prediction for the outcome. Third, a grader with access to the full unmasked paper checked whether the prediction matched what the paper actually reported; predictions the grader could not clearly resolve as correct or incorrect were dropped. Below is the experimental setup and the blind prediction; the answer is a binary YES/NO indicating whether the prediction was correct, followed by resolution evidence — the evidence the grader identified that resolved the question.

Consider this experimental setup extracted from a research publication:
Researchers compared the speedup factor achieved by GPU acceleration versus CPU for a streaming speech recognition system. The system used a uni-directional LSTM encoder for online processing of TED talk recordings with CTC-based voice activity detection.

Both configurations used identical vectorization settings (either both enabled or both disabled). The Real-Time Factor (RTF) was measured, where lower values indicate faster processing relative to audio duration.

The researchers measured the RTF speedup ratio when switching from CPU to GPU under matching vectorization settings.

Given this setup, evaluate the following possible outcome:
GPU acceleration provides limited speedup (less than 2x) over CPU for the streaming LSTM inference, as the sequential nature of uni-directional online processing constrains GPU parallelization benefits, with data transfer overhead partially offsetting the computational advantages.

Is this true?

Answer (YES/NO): NO